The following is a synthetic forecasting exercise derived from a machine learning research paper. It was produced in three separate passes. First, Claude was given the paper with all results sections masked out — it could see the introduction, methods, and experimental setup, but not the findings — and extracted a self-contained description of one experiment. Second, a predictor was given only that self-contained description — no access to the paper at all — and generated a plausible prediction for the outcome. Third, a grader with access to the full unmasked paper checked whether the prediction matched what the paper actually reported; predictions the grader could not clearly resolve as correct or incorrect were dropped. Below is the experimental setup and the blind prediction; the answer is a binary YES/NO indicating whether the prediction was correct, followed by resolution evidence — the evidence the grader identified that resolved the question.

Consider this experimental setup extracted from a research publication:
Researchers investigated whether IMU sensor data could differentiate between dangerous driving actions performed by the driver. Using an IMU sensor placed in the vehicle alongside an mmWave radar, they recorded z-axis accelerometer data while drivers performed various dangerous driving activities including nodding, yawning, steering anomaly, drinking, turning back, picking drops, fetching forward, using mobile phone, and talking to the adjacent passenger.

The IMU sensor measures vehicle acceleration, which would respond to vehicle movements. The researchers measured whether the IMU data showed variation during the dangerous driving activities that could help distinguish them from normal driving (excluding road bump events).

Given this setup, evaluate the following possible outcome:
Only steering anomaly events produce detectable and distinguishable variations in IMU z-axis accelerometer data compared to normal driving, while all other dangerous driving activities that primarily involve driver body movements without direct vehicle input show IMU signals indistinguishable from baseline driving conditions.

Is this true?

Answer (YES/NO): NO